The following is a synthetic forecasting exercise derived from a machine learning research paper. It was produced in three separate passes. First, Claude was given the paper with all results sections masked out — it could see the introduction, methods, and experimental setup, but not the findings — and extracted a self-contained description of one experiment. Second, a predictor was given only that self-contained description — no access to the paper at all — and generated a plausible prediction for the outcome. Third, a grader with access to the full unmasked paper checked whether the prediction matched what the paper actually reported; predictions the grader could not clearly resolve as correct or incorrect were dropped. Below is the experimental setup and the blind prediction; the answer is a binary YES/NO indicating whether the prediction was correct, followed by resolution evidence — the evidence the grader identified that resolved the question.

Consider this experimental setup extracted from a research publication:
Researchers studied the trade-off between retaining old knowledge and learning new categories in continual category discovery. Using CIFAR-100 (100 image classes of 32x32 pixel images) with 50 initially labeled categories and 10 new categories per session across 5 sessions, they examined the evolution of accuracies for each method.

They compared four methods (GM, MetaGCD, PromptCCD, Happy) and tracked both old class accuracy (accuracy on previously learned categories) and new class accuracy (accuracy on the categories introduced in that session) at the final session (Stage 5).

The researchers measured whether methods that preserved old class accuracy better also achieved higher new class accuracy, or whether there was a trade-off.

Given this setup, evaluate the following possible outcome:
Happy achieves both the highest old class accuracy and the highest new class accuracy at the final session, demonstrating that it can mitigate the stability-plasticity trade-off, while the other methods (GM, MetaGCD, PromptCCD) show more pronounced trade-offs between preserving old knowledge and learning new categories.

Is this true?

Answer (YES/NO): NO